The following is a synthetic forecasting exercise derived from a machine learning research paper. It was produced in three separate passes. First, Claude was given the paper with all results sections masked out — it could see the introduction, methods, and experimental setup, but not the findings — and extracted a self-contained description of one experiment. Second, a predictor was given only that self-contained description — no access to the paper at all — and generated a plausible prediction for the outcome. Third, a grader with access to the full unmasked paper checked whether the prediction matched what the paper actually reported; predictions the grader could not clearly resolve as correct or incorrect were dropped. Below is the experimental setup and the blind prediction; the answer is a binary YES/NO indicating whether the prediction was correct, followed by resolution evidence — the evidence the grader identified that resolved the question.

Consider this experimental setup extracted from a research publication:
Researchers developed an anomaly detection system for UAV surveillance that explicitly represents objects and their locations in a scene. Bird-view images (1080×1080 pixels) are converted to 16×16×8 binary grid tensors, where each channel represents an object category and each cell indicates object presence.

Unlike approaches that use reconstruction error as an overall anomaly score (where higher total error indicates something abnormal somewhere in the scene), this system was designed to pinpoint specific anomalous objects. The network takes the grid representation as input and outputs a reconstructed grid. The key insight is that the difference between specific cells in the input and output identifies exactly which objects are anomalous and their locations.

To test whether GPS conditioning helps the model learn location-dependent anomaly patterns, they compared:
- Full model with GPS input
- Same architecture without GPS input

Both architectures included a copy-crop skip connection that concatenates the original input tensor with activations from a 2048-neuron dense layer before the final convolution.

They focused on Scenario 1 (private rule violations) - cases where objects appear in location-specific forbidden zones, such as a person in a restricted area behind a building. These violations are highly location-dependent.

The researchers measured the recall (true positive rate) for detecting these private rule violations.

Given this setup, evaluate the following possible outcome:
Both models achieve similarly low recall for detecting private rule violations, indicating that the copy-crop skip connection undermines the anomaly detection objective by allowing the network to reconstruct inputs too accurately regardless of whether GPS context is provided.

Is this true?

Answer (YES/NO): NO